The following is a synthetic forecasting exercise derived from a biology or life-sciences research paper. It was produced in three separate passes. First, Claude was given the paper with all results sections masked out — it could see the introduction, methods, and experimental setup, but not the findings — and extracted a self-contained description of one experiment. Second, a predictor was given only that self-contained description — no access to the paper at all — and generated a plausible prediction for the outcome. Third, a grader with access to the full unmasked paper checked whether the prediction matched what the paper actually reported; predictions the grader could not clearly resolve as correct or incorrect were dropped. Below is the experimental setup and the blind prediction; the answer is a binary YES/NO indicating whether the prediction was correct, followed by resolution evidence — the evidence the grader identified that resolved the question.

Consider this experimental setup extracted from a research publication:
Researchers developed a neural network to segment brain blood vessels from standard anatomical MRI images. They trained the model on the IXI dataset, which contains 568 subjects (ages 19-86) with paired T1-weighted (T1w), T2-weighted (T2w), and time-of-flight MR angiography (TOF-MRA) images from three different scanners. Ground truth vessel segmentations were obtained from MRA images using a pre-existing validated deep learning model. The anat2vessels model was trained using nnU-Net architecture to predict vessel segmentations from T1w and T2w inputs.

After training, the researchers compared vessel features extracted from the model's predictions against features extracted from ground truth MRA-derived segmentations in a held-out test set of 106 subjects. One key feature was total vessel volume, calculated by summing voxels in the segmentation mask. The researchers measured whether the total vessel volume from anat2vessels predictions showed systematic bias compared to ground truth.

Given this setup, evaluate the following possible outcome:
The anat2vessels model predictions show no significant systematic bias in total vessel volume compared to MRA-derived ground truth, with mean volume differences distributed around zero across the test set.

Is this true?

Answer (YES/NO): NO